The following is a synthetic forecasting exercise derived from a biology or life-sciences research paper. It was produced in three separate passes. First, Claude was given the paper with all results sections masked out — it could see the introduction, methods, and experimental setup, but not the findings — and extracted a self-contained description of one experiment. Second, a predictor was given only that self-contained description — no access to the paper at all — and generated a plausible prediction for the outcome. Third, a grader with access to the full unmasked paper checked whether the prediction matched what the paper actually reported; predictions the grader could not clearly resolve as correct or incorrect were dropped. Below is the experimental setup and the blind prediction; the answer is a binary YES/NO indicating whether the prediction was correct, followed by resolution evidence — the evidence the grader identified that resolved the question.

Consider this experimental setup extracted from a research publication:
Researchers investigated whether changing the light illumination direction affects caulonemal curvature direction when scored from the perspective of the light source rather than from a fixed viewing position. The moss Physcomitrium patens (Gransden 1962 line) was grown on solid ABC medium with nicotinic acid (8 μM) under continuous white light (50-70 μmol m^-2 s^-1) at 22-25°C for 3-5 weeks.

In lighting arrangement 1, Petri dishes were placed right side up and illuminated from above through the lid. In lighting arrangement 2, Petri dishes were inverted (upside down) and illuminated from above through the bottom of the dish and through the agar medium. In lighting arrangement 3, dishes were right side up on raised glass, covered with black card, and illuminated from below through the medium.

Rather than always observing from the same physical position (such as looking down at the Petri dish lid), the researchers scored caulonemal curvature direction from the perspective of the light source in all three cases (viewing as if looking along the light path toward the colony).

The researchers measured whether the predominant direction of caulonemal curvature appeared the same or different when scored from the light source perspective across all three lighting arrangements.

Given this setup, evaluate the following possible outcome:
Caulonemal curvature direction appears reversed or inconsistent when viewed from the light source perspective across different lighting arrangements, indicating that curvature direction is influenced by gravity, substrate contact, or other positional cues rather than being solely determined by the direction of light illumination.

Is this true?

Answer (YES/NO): NO